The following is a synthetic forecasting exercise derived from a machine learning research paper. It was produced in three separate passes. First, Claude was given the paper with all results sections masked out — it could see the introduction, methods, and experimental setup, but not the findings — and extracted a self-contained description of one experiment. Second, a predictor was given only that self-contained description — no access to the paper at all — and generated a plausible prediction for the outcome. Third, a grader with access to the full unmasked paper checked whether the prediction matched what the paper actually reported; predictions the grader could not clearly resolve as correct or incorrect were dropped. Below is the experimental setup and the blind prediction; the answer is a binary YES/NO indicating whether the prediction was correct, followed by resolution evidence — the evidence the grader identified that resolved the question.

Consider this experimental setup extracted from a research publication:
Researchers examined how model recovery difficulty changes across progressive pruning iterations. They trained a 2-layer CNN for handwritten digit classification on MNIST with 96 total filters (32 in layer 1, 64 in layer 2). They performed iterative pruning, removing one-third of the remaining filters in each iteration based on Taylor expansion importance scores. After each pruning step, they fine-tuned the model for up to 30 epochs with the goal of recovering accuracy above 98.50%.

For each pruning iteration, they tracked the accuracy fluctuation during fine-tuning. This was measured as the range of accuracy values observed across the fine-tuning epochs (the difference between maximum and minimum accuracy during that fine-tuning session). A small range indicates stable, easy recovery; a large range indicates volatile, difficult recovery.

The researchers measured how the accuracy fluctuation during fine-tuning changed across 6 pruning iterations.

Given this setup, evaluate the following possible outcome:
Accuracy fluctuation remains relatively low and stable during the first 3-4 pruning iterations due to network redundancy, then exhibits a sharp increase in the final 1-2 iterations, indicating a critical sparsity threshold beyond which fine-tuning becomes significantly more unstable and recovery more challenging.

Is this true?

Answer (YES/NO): NO